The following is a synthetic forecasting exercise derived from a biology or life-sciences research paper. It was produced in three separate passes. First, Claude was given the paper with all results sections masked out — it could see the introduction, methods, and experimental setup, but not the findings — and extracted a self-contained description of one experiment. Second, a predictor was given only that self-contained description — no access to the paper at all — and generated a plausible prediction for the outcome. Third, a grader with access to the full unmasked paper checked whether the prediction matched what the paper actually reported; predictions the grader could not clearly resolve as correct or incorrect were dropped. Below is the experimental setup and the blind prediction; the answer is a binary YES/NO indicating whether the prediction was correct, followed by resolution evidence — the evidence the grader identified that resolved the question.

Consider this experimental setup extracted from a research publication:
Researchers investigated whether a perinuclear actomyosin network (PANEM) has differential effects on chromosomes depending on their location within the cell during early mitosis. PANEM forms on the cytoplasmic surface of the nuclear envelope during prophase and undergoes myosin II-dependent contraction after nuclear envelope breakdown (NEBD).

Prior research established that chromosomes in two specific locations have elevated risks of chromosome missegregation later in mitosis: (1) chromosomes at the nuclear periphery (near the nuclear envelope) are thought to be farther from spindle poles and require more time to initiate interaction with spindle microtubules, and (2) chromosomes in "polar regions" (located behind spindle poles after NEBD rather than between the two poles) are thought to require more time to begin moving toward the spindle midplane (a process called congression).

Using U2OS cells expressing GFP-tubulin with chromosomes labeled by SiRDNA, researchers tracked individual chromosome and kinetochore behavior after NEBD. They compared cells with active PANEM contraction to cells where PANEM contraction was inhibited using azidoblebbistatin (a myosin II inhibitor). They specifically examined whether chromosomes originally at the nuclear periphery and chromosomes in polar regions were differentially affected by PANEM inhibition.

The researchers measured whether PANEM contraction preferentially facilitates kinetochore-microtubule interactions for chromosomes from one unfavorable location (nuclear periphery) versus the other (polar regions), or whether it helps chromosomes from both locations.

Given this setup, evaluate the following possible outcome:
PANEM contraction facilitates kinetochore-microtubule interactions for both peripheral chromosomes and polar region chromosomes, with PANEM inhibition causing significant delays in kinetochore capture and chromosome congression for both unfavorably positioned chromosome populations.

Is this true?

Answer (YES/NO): YES